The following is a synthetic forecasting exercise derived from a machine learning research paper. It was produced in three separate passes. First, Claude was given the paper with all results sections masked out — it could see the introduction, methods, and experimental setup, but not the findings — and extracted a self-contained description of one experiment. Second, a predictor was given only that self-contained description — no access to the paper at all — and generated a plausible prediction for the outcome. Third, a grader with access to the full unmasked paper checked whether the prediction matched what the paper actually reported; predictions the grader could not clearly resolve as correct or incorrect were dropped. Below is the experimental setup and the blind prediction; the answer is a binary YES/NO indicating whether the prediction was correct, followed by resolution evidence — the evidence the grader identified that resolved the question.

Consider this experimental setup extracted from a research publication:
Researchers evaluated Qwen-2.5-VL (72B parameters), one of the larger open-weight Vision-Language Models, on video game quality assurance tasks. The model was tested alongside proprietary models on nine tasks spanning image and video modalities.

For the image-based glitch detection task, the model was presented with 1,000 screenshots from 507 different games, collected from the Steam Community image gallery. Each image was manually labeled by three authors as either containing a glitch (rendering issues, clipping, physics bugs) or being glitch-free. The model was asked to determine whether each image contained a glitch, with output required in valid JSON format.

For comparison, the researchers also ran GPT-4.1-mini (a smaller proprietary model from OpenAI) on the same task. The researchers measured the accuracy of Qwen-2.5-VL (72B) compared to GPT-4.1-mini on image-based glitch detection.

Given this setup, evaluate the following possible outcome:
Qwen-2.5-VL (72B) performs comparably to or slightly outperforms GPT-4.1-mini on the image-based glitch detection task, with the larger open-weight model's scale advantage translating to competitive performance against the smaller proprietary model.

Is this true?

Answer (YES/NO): NO